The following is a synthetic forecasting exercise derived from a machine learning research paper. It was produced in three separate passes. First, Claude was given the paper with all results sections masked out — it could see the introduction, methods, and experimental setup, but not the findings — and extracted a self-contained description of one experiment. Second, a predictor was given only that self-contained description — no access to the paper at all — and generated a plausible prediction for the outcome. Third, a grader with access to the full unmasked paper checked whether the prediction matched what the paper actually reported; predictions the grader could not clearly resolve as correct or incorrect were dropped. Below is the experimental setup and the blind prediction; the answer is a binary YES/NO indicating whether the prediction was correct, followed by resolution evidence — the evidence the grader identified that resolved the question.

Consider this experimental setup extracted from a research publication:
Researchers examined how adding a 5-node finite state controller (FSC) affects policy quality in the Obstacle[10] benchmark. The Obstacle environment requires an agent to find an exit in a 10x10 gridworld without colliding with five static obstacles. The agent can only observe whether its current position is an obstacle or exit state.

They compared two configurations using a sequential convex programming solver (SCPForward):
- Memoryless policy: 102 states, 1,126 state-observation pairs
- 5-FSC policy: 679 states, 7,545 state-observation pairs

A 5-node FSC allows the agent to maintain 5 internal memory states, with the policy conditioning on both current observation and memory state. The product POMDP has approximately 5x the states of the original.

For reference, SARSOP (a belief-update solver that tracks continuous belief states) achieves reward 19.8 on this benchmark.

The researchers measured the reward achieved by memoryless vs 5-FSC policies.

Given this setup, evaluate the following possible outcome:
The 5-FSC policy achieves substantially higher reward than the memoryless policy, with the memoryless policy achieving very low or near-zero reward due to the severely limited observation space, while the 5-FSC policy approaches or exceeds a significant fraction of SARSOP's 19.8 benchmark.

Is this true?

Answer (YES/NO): NO